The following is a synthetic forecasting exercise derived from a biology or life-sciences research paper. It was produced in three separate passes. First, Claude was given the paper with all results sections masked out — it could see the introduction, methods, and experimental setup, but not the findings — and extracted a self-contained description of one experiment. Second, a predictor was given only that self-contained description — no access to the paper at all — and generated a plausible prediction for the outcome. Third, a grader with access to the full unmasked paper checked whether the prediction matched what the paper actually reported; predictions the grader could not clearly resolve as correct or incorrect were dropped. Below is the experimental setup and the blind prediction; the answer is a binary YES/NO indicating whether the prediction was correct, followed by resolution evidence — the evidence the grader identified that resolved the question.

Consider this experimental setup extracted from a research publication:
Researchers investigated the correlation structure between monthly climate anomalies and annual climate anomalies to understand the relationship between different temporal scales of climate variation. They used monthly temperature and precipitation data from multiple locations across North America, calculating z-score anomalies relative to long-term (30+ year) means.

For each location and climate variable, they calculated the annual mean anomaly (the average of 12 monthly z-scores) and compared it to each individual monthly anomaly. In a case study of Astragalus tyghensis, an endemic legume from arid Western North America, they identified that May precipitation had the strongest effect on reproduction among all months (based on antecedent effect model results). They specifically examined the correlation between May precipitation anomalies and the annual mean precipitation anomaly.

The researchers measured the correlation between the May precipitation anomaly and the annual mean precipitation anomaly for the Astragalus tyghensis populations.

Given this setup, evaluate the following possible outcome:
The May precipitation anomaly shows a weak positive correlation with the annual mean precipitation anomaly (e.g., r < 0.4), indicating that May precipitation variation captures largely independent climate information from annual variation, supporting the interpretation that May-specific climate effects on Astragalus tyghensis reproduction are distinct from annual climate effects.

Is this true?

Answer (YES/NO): NO